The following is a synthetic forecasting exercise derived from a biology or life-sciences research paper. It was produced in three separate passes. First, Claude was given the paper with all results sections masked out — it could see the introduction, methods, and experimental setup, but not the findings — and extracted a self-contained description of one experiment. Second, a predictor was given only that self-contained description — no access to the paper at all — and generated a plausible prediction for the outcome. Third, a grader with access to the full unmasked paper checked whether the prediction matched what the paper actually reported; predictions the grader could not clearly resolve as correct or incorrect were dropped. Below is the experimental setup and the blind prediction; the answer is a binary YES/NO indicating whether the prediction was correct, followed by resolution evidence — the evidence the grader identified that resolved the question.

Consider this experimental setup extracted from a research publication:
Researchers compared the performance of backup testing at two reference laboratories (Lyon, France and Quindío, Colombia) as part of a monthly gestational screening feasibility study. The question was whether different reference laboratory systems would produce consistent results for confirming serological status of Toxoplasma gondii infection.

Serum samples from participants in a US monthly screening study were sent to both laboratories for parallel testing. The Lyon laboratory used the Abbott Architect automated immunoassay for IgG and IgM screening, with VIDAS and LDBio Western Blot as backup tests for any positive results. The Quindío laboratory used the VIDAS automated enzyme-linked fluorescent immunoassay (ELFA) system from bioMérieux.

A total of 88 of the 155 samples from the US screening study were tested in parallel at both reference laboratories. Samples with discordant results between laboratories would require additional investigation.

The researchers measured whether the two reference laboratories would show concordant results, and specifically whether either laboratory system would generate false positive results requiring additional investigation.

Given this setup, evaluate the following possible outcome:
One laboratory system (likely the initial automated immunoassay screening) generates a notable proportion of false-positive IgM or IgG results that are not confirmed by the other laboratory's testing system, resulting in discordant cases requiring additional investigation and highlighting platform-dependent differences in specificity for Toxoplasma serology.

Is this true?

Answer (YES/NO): NO